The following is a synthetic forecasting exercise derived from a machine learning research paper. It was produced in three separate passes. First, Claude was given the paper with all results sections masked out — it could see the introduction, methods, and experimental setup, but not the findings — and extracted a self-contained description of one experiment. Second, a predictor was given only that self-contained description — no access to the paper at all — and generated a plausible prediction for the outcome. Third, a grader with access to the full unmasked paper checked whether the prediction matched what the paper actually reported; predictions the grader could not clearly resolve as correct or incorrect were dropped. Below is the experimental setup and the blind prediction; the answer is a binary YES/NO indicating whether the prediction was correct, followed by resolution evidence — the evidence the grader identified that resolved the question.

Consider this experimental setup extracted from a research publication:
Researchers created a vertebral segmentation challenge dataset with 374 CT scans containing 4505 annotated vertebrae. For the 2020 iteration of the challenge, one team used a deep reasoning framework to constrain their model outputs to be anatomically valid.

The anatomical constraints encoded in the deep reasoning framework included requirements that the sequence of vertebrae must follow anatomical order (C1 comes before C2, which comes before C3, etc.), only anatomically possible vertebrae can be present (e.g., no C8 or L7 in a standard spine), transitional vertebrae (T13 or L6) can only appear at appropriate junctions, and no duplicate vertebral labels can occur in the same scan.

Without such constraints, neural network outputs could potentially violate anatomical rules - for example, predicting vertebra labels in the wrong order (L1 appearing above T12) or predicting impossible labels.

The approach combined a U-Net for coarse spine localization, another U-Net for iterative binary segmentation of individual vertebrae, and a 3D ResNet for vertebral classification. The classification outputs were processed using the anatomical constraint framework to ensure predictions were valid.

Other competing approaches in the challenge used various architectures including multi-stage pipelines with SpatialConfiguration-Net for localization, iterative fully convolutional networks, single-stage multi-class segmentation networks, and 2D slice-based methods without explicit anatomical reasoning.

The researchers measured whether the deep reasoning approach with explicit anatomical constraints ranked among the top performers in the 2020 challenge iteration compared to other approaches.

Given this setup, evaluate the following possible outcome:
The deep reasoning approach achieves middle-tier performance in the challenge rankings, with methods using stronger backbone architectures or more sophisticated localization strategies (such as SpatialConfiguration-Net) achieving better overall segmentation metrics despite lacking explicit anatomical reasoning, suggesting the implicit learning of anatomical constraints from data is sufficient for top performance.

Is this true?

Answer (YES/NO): NO